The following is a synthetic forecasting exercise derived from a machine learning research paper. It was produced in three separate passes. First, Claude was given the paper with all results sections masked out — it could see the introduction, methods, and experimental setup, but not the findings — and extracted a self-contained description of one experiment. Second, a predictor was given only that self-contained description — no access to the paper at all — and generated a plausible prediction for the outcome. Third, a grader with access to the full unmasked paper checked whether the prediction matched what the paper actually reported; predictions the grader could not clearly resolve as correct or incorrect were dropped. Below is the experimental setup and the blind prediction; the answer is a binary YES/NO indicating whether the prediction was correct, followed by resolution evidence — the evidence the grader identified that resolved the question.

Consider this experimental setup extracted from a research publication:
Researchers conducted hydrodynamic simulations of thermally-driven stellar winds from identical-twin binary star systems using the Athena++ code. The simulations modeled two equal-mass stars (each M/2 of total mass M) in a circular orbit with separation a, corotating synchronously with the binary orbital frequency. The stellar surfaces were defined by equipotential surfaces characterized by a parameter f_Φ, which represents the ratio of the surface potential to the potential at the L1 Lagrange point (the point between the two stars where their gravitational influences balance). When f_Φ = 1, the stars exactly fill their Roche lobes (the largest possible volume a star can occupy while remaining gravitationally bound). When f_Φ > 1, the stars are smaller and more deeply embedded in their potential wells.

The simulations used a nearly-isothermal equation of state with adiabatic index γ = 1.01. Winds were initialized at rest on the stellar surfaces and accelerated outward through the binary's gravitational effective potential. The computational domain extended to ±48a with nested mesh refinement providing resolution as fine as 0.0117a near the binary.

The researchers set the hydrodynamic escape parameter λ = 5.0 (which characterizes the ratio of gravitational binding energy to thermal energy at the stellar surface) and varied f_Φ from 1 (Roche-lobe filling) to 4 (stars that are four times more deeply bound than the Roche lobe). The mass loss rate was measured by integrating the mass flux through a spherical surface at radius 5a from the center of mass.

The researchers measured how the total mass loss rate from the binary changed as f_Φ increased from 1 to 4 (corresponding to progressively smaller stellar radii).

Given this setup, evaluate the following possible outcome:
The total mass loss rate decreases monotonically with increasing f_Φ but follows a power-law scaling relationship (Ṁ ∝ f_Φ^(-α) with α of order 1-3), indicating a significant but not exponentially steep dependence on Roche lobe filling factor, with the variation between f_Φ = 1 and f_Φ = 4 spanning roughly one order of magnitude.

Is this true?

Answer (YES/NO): NO